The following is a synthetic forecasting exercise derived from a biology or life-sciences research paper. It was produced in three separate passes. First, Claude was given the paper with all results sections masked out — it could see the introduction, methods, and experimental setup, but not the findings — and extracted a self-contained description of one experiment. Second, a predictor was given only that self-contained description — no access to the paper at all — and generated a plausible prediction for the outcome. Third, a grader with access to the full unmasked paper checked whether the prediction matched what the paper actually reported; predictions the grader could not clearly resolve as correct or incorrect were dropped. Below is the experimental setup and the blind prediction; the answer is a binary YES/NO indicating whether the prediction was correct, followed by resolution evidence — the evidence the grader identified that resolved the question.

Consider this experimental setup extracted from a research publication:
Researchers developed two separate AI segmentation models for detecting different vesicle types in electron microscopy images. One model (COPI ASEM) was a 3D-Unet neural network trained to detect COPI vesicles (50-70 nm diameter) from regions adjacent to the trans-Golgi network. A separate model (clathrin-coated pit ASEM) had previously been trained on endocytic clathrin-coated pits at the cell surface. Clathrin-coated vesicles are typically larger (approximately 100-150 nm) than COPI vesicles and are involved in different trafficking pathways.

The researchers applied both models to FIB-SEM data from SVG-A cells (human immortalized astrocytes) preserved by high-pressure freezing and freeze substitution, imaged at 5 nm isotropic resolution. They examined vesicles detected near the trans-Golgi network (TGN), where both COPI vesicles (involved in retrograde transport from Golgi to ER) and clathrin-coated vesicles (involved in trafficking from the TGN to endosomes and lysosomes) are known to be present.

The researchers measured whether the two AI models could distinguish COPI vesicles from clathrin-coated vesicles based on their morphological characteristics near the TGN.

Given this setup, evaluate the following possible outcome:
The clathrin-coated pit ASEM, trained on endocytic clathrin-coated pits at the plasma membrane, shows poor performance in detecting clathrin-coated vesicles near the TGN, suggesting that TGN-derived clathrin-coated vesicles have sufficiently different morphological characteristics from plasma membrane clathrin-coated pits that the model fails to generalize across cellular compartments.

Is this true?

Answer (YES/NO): NO